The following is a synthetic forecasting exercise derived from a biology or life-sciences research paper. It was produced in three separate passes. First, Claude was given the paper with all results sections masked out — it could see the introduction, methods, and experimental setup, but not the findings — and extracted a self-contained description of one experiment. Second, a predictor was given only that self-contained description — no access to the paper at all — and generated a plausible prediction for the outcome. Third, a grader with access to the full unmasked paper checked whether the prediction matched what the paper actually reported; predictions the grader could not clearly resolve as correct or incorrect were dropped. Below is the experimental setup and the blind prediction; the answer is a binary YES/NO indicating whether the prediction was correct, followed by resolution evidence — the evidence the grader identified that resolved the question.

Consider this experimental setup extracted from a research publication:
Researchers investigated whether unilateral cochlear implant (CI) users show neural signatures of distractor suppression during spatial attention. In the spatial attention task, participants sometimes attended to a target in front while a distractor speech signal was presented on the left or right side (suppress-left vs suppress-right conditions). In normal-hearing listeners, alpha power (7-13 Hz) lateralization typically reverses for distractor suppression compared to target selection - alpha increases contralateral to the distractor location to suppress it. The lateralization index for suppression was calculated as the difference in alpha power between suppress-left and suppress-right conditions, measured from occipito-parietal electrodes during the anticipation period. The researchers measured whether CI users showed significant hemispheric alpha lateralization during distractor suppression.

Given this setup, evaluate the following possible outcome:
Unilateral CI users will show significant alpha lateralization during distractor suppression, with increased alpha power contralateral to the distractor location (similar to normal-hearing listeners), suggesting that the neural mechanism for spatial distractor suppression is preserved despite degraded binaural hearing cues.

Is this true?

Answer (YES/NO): NO